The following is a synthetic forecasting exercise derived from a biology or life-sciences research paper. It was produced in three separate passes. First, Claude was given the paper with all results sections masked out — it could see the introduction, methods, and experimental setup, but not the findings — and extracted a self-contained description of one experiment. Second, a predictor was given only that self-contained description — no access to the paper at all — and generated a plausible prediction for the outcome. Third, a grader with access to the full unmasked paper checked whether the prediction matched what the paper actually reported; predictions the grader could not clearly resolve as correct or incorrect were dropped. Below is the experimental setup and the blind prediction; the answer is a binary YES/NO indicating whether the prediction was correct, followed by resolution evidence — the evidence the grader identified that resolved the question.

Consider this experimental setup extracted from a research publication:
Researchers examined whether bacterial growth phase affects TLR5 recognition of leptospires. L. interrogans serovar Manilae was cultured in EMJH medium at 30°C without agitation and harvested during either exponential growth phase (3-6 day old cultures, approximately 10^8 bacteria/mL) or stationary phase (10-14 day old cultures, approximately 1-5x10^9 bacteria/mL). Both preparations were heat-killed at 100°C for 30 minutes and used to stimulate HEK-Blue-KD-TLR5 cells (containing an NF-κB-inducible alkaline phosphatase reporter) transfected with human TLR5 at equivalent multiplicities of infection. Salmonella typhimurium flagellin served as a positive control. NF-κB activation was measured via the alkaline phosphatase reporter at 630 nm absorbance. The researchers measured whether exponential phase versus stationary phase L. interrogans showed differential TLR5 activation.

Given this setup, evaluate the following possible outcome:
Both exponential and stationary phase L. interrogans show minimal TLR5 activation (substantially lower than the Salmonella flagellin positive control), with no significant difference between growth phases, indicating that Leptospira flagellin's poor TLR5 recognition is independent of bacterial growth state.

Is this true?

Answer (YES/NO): NO